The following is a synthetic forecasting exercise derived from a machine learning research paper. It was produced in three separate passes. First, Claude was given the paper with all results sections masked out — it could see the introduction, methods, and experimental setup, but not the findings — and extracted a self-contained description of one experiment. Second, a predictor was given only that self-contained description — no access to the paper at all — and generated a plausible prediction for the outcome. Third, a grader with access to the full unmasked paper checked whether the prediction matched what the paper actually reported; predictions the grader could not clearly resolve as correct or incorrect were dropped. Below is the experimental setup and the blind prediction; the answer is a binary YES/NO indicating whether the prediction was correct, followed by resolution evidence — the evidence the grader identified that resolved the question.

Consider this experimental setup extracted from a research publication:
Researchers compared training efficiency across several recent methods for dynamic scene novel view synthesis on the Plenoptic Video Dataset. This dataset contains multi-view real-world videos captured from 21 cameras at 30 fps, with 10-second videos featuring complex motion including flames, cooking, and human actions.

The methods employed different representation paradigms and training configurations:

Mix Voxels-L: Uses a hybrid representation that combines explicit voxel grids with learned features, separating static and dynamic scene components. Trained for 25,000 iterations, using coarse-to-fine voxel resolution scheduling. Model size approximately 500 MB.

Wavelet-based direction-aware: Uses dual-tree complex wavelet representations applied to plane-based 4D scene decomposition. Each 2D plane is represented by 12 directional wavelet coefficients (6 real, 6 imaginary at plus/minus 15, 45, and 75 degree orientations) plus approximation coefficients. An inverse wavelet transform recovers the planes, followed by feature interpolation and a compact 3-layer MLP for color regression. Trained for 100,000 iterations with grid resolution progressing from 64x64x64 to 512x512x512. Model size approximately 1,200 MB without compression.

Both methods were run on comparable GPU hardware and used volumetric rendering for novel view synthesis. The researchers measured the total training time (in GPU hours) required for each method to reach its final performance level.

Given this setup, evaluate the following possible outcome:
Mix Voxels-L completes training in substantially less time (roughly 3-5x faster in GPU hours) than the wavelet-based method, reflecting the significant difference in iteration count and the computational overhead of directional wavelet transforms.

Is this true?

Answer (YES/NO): YES